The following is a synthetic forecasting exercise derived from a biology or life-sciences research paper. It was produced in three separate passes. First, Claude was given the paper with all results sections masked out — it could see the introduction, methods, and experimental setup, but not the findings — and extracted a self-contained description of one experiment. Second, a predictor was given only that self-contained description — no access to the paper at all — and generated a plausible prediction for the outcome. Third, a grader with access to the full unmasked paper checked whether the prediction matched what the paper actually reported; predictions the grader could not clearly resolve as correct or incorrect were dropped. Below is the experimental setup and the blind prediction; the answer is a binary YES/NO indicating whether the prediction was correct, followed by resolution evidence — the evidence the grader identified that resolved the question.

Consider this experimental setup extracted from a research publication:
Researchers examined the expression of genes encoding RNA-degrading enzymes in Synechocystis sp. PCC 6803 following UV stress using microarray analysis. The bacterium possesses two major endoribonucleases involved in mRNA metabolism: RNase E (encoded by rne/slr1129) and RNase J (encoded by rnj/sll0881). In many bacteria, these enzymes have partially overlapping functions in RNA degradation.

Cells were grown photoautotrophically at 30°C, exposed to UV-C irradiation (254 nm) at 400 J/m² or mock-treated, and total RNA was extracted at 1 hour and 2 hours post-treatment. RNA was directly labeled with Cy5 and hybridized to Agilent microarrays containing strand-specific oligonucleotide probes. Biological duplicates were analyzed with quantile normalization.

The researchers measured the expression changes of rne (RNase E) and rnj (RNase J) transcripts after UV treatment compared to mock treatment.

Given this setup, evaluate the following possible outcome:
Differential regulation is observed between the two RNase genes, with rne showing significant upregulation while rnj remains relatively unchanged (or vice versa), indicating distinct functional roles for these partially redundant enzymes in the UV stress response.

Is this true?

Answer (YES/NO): NO